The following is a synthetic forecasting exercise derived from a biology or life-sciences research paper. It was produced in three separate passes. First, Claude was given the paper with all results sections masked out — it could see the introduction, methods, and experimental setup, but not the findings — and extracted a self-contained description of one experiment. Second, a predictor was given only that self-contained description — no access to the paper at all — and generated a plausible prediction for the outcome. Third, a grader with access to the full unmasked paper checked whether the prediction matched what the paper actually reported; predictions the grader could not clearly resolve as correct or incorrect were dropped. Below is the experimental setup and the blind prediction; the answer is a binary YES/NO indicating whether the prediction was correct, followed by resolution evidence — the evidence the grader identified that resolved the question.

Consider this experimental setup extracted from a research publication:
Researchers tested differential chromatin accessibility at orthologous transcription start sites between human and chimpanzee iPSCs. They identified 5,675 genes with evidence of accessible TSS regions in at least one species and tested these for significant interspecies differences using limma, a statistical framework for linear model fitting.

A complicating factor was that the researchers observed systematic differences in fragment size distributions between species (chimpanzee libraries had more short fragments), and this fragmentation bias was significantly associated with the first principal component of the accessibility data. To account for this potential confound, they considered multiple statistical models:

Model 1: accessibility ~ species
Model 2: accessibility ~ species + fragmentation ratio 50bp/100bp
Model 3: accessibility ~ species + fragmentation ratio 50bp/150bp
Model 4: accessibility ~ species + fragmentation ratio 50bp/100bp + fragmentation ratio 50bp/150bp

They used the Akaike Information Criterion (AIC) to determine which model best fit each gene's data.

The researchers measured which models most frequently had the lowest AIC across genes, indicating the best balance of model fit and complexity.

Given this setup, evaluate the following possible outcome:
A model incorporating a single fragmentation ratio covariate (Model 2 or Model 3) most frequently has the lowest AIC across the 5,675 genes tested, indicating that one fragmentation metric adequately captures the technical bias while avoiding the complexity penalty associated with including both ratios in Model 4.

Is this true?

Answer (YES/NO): YES